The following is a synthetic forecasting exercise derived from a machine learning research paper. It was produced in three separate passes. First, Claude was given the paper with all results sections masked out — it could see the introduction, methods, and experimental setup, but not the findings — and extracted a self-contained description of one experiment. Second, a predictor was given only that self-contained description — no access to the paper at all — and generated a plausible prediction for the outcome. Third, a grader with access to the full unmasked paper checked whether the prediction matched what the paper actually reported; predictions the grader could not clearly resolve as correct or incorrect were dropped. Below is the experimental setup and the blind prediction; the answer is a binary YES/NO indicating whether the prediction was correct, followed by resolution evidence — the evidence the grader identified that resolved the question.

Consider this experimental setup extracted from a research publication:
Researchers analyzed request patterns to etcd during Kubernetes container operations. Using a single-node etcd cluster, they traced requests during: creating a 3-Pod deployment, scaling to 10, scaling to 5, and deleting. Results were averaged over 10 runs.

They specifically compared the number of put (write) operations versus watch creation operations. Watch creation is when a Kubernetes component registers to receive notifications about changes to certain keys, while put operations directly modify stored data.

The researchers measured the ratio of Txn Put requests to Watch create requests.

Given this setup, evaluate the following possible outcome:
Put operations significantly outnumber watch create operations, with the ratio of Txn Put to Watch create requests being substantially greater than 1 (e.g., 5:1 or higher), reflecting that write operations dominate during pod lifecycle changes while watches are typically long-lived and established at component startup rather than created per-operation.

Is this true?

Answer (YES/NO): YES